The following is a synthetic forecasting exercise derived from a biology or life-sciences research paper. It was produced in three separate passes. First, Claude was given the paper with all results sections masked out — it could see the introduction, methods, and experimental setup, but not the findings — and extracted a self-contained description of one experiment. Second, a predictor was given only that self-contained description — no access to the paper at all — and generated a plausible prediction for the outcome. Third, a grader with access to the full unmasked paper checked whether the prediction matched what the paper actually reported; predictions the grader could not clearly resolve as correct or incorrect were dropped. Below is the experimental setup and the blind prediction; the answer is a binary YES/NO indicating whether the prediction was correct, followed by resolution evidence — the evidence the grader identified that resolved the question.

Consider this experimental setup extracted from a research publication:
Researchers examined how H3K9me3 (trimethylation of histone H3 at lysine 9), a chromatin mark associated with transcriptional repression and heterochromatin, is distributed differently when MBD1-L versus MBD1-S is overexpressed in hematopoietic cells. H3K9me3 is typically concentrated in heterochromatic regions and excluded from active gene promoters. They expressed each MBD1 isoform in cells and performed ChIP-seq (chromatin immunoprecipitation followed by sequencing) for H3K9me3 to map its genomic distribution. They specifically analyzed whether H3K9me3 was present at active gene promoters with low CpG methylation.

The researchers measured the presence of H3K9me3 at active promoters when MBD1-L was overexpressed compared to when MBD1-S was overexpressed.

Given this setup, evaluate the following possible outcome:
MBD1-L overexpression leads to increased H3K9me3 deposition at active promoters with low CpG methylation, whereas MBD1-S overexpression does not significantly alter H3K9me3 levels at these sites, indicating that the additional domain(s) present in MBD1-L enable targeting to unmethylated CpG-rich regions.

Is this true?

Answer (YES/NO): YES